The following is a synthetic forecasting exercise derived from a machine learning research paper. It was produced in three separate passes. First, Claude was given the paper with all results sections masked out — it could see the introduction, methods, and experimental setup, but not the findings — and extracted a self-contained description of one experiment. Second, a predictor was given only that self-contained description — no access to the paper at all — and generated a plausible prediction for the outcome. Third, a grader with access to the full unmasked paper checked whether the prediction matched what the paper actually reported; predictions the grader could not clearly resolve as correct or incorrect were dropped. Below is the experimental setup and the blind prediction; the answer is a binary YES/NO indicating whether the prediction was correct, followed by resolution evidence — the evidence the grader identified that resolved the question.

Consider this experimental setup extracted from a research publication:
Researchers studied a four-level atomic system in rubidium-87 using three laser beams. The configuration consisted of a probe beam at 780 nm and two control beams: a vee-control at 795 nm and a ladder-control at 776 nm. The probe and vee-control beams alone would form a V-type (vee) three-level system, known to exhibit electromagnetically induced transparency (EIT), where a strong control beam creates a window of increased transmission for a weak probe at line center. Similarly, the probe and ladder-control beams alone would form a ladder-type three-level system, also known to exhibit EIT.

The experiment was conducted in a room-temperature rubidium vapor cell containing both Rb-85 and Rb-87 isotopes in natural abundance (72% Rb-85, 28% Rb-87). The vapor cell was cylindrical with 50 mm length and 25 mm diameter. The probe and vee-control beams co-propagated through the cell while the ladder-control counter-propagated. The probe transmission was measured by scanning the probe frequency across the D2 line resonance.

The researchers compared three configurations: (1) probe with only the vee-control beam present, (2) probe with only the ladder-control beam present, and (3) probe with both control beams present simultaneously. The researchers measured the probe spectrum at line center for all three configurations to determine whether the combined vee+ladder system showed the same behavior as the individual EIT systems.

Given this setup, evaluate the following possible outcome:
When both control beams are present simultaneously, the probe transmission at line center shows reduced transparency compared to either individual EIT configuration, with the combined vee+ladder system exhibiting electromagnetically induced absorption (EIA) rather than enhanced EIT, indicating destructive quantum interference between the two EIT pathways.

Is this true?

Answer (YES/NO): YES